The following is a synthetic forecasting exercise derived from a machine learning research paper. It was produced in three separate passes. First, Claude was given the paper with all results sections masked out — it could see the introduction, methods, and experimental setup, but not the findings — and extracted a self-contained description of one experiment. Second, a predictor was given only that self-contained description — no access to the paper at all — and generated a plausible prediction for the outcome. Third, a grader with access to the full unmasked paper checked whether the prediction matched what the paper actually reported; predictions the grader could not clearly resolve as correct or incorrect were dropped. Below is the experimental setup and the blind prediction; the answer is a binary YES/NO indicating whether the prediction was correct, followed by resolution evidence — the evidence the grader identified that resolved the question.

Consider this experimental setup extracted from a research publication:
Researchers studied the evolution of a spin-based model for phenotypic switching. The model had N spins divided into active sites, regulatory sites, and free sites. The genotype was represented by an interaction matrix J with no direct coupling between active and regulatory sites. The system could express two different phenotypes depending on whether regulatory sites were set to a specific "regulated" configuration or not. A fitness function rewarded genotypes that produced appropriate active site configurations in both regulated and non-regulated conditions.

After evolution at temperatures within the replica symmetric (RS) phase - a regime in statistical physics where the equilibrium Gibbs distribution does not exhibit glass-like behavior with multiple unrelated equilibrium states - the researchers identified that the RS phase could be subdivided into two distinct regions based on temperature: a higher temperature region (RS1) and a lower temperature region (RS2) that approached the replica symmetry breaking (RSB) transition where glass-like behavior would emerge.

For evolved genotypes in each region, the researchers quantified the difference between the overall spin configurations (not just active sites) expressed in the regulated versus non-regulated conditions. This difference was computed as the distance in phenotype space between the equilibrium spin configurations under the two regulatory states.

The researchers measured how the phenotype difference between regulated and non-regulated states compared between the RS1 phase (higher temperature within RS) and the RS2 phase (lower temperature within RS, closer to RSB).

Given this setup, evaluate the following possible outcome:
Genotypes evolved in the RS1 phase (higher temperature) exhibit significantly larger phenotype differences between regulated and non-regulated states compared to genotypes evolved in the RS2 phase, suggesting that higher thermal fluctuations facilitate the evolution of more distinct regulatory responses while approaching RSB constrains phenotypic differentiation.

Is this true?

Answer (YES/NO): NO